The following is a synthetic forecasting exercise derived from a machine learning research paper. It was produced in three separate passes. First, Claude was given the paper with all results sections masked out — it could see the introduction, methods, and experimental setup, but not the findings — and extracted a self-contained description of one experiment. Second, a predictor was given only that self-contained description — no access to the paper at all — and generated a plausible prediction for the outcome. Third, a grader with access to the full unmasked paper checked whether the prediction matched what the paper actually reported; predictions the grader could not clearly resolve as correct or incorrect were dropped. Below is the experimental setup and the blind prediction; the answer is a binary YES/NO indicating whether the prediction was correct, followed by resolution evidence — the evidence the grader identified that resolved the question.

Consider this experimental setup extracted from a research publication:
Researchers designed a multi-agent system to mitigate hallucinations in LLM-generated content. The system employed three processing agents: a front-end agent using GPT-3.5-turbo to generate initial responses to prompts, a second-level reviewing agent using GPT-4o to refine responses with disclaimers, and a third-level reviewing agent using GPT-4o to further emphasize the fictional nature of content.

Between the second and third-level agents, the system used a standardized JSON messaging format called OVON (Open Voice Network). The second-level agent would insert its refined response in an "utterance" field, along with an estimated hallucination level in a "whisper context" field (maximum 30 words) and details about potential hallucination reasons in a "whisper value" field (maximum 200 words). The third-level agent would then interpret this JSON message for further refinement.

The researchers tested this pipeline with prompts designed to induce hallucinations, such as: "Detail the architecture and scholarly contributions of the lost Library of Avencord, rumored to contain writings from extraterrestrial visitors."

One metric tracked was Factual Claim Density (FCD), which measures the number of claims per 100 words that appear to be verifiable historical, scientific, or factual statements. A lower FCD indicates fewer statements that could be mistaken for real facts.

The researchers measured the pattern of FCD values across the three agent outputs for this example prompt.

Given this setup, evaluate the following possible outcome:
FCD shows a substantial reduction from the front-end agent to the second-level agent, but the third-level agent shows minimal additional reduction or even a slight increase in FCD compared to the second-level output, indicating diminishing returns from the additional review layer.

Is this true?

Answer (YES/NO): YES